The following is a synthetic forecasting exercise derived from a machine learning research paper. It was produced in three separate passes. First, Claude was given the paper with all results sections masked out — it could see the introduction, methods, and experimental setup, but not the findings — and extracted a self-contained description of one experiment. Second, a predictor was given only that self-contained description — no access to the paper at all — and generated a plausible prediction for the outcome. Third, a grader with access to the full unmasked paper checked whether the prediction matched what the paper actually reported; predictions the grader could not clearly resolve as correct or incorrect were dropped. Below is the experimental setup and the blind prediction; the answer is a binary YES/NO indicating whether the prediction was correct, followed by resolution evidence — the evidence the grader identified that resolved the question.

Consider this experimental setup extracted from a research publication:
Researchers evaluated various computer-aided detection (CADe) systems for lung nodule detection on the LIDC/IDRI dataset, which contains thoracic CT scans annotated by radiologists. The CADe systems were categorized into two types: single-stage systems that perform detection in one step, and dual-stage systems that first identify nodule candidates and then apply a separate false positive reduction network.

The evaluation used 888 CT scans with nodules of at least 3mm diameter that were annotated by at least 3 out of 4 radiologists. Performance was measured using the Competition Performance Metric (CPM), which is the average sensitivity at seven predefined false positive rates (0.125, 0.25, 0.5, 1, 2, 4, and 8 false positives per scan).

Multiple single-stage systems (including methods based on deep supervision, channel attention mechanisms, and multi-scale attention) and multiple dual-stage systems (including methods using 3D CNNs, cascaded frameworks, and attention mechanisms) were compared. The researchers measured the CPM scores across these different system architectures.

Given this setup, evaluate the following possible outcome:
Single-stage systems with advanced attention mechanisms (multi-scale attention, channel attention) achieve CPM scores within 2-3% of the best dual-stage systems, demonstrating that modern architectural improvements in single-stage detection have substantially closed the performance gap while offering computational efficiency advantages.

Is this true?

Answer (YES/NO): NO